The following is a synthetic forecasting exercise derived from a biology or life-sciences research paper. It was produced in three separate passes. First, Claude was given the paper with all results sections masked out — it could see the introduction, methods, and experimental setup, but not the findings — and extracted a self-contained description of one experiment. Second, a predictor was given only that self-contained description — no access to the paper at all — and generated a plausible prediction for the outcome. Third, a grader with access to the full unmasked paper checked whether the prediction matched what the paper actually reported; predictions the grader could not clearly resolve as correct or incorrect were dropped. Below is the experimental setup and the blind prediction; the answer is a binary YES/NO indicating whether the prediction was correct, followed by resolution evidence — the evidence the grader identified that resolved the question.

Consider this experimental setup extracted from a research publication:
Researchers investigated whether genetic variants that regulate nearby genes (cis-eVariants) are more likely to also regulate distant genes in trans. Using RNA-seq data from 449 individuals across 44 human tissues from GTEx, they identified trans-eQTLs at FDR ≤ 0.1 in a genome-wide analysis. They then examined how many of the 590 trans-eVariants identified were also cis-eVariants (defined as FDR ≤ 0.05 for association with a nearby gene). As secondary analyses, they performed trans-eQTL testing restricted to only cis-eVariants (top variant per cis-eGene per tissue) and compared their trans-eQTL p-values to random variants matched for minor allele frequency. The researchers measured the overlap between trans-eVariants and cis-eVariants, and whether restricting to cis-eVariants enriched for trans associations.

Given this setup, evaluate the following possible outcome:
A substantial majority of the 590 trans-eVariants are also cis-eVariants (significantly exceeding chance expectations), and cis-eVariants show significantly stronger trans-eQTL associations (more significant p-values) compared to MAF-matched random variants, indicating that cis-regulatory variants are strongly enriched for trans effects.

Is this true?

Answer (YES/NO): NO